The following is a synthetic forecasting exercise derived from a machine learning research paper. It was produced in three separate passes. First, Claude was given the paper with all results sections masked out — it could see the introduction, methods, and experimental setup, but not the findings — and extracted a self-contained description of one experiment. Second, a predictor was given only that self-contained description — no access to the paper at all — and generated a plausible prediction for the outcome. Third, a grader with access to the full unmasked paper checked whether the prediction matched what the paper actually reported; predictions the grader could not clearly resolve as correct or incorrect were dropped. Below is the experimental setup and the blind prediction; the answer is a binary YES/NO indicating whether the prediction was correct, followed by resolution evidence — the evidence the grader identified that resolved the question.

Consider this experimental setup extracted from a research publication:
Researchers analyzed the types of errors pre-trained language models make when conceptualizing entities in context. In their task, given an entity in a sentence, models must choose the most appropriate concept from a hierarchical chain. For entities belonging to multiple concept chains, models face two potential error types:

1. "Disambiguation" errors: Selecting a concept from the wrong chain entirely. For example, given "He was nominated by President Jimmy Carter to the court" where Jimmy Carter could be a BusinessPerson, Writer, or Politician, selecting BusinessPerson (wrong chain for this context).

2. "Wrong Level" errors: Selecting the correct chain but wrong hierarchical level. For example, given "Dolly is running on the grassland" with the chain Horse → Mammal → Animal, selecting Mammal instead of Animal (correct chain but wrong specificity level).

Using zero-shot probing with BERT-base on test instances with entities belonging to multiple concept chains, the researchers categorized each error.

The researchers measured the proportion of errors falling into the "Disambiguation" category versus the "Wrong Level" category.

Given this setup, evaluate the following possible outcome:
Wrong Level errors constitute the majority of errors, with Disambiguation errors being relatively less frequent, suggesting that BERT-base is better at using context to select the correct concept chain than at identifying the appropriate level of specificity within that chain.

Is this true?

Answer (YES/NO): YES